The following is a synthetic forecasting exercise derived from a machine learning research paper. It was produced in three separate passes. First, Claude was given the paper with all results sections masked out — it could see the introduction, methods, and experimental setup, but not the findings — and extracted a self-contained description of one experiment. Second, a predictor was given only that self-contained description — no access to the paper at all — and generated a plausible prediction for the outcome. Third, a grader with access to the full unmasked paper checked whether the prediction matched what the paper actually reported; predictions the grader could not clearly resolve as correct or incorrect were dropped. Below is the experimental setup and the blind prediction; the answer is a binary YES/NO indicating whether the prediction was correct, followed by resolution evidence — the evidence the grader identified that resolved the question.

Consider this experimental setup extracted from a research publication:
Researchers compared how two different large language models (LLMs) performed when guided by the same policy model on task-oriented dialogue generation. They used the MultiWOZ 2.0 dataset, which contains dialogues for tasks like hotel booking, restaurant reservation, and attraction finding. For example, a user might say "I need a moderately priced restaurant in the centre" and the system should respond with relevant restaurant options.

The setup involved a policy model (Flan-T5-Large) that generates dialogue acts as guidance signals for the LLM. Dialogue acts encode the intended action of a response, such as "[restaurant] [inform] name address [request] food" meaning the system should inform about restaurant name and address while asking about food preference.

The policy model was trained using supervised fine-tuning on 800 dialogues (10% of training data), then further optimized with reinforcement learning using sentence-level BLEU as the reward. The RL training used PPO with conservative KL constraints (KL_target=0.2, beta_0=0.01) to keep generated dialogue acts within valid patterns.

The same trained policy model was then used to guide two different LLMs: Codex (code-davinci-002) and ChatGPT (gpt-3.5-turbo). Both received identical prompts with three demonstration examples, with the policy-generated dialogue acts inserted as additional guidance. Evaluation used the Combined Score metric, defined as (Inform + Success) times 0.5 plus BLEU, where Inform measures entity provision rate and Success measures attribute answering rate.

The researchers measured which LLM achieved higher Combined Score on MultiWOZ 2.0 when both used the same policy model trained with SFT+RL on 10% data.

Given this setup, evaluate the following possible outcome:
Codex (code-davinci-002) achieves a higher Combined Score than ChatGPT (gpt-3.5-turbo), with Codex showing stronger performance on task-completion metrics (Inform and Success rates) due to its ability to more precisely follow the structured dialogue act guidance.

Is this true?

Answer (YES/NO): YES